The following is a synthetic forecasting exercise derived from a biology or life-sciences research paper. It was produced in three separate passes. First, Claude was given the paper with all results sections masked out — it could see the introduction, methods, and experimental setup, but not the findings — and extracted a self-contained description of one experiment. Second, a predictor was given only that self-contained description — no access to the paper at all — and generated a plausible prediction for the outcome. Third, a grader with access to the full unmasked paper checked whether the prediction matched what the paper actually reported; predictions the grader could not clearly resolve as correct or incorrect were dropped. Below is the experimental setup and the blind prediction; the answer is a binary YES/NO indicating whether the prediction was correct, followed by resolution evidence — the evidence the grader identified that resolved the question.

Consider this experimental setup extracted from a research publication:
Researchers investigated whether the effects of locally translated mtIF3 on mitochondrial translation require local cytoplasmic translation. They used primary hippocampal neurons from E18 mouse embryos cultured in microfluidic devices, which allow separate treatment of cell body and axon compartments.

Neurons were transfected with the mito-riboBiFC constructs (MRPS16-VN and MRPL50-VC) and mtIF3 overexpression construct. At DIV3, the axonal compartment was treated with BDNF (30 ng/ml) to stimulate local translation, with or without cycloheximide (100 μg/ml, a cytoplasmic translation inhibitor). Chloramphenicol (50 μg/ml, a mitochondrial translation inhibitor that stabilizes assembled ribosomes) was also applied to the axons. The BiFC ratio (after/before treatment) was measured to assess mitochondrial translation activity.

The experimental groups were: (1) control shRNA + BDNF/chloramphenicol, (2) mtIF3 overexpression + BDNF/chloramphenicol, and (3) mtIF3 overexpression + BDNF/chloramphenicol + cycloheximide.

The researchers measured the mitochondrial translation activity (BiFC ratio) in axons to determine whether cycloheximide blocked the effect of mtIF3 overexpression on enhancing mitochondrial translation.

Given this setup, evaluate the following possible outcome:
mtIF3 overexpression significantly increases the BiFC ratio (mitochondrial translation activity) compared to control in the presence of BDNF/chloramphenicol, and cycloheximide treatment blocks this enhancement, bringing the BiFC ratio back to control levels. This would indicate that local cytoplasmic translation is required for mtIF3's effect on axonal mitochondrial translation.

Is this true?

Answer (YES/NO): NO